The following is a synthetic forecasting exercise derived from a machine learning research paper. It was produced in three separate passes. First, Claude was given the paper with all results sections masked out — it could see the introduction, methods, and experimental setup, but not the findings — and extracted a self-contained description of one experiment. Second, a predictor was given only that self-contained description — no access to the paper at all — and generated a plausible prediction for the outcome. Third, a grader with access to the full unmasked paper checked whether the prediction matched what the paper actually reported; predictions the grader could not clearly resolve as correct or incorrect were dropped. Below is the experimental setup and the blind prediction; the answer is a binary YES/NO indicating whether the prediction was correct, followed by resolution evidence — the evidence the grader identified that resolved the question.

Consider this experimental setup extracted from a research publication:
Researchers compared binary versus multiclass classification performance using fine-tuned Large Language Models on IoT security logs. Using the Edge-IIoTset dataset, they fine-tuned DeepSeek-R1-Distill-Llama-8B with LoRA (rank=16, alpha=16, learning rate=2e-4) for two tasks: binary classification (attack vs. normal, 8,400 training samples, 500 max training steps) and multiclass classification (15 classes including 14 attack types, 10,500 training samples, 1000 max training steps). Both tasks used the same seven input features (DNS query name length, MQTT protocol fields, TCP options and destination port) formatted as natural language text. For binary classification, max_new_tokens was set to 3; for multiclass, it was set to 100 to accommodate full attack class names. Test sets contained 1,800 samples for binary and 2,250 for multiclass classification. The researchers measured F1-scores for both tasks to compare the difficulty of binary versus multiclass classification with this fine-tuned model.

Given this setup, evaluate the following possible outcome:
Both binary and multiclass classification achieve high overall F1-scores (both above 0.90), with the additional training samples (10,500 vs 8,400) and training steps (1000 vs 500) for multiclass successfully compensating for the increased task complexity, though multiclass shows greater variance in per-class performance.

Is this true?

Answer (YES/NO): NO